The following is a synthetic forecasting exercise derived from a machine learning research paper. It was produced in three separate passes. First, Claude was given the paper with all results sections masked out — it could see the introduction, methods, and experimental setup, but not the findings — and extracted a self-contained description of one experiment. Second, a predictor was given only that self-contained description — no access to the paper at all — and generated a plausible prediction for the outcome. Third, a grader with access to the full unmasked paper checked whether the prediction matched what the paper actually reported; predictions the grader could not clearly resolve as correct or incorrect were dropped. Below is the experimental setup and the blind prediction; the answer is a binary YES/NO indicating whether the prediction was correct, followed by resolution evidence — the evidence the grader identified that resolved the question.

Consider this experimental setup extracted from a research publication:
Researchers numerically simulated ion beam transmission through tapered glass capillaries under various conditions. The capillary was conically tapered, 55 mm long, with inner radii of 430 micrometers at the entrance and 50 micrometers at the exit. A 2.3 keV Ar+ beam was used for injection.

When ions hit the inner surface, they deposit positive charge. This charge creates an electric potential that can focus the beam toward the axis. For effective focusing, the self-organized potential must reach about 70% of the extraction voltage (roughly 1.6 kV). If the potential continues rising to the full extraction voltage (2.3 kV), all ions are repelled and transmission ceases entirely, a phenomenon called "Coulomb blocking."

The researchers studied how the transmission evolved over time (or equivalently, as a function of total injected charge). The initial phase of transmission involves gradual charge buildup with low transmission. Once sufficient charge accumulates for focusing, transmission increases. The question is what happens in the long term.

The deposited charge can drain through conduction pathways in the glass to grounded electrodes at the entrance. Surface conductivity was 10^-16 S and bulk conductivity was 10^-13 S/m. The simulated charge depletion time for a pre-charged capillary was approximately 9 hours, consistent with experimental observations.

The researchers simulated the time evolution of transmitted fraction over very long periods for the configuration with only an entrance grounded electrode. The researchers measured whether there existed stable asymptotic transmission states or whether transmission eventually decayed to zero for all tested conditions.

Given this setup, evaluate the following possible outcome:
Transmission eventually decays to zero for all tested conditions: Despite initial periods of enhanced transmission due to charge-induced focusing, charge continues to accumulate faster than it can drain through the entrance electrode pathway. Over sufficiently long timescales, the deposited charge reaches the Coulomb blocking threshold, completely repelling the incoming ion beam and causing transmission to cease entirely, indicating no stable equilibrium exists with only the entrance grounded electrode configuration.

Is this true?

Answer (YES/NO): NO